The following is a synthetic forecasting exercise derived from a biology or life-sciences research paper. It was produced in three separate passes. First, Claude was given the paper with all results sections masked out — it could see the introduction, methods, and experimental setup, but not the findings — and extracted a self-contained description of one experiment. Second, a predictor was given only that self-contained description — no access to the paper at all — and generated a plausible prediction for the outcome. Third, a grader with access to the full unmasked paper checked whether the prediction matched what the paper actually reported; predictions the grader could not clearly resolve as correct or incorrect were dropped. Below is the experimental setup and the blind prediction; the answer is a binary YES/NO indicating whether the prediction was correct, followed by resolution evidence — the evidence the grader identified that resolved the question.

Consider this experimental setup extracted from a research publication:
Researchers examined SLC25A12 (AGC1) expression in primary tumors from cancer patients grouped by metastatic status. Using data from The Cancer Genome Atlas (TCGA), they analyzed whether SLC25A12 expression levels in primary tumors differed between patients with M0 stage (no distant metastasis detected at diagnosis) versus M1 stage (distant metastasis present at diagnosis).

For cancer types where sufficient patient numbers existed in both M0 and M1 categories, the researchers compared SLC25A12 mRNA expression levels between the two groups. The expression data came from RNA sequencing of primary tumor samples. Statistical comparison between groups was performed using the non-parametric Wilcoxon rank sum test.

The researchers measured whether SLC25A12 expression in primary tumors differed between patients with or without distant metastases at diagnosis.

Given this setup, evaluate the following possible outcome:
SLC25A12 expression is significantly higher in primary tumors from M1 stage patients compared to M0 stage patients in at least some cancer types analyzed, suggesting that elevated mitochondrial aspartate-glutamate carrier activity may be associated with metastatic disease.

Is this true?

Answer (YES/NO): NO